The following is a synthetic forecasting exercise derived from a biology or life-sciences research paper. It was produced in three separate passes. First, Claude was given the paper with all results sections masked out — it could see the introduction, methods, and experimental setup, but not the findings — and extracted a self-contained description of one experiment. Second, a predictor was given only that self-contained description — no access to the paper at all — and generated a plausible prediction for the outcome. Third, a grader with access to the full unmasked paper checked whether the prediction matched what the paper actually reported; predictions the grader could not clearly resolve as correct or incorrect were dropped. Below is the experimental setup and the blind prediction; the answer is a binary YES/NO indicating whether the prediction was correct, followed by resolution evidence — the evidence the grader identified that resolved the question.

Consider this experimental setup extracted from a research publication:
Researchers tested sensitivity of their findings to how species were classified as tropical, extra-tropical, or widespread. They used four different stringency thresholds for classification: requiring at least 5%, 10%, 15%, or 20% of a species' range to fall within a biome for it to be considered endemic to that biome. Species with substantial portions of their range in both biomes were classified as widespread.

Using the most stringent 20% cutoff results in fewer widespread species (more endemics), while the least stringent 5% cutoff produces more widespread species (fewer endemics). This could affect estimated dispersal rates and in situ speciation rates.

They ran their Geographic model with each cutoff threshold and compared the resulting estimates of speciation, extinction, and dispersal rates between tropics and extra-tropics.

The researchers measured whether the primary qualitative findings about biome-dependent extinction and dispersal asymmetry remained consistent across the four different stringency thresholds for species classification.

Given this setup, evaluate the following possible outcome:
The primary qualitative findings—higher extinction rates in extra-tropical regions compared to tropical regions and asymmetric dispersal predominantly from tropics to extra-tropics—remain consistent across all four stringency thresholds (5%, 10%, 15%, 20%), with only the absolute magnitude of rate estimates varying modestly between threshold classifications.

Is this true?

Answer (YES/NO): YES